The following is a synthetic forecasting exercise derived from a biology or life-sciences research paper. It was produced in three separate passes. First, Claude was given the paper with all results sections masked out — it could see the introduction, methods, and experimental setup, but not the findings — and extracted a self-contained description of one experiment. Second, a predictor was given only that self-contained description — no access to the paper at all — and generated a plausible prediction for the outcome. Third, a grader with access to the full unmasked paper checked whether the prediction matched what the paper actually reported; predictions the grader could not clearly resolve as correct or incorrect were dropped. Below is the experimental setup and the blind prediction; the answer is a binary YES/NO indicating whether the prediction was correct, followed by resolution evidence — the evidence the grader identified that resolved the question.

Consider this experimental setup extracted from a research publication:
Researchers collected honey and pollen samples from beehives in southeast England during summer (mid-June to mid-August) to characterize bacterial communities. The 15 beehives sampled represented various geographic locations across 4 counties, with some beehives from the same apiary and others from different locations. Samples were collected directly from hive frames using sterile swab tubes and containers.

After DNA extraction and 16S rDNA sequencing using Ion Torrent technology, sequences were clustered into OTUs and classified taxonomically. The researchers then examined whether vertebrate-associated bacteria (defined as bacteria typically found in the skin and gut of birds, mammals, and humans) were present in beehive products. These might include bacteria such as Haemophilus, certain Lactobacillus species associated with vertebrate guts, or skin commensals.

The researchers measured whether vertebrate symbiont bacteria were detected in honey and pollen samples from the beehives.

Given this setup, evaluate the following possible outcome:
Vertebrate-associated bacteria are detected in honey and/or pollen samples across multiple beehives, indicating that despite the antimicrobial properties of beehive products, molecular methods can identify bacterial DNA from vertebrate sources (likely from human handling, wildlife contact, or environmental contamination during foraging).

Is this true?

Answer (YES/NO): YES